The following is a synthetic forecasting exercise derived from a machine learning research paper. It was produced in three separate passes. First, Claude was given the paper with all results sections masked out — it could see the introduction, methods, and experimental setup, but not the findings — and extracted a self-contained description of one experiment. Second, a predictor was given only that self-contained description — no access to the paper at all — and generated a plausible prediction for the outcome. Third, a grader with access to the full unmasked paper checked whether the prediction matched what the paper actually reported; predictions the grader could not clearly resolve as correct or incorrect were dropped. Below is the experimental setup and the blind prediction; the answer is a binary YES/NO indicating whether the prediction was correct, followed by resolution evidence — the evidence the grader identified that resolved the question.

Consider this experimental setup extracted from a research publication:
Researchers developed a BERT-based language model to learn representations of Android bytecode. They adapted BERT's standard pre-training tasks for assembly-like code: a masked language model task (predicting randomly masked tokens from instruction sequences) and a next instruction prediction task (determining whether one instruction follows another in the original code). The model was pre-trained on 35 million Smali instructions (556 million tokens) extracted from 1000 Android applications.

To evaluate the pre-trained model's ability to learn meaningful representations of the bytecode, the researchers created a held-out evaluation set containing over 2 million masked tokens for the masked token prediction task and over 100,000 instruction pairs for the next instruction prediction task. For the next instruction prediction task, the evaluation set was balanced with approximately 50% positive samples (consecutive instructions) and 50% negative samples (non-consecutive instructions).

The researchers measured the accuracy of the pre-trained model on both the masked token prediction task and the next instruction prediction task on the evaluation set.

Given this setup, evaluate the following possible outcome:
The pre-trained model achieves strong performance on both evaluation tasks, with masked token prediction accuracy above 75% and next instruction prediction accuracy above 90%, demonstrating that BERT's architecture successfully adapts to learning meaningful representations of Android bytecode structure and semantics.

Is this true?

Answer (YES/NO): YES